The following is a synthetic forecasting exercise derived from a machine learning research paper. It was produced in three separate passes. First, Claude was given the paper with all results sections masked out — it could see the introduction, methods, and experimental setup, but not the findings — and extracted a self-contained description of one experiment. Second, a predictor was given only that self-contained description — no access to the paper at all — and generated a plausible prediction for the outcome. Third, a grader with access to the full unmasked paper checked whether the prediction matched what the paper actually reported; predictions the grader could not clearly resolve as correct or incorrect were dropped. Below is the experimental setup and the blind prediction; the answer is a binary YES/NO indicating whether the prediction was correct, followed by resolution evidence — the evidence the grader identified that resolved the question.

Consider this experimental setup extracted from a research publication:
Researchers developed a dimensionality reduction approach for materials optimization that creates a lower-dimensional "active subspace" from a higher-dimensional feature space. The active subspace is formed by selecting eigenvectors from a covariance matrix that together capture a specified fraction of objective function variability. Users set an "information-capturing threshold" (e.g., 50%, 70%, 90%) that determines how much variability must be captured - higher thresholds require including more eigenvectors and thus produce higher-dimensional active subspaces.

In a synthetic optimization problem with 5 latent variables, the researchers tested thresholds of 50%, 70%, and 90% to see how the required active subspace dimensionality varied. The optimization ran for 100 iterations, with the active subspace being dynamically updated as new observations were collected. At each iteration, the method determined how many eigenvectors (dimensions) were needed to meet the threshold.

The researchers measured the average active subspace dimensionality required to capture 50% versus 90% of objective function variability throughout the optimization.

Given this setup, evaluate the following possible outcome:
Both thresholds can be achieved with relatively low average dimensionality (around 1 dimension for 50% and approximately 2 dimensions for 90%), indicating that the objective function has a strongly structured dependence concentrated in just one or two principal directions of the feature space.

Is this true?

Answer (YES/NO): YES